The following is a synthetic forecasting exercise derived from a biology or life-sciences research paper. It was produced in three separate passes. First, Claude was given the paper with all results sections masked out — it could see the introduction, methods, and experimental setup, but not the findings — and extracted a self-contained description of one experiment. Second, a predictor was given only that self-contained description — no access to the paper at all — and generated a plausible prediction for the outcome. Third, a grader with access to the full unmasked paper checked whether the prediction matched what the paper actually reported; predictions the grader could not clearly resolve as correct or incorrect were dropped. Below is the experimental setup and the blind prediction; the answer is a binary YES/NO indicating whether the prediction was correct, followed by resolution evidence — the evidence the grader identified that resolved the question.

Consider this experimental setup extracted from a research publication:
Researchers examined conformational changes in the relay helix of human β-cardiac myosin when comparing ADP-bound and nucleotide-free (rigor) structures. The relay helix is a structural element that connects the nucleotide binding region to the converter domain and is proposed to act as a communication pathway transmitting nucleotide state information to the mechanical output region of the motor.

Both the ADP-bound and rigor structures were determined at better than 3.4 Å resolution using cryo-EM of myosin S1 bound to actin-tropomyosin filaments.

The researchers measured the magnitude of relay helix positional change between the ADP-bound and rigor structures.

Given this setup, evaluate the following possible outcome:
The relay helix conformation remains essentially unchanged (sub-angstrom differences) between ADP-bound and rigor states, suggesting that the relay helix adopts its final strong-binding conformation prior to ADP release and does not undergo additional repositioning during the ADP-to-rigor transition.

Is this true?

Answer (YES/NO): NO